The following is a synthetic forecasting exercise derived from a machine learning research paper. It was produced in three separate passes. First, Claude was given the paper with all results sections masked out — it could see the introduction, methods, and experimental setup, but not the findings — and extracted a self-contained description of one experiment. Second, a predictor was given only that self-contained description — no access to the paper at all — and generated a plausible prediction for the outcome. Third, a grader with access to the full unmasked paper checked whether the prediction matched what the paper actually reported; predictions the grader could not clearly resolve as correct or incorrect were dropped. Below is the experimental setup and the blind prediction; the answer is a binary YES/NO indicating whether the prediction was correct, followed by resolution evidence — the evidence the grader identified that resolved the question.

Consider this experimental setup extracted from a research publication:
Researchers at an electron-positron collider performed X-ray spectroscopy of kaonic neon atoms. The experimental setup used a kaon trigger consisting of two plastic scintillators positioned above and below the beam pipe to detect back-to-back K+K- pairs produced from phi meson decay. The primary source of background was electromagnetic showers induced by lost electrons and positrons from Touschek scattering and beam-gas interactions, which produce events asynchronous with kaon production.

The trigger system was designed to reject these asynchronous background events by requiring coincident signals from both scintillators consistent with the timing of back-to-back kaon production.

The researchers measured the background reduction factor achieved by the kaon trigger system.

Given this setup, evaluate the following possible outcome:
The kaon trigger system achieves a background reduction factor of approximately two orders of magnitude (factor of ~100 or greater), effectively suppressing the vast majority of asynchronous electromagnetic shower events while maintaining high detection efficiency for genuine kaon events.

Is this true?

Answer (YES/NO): NO